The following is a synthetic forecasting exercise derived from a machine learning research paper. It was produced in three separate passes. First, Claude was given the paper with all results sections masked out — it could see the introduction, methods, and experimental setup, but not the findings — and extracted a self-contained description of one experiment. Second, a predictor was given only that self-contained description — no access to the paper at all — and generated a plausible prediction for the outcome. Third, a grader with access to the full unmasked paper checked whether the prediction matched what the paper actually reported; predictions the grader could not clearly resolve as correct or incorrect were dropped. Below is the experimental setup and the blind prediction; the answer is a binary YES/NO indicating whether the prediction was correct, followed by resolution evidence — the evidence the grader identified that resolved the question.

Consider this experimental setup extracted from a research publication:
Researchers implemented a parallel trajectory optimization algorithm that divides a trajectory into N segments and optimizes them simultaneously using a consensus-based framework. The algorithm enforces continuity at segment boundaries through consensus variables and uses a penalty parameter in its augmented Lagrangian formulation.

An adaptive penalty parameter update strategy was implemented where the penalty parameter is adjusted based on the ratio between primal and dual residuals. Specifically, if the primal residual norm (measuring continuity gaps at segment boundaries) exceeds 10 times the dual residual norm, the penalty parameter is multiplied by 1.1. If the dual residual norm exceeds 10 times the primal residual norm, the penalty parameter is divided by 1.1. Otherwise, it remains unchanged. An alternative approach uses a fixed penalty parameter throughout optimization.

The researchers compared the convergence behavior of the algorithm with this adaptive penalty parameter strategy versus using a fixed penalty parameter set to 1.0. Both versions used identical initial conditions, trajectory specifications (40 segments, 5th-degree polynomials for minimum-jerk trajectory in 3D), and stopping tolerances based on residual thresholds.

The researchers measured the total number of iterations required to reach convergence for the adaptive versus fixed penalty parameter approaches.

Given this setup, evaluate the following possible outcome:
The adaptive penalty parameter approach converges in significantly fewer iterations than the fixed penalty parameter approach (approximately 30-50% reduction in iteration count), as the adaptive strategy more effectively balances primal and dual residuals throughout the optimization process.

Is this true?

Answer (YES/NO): YES